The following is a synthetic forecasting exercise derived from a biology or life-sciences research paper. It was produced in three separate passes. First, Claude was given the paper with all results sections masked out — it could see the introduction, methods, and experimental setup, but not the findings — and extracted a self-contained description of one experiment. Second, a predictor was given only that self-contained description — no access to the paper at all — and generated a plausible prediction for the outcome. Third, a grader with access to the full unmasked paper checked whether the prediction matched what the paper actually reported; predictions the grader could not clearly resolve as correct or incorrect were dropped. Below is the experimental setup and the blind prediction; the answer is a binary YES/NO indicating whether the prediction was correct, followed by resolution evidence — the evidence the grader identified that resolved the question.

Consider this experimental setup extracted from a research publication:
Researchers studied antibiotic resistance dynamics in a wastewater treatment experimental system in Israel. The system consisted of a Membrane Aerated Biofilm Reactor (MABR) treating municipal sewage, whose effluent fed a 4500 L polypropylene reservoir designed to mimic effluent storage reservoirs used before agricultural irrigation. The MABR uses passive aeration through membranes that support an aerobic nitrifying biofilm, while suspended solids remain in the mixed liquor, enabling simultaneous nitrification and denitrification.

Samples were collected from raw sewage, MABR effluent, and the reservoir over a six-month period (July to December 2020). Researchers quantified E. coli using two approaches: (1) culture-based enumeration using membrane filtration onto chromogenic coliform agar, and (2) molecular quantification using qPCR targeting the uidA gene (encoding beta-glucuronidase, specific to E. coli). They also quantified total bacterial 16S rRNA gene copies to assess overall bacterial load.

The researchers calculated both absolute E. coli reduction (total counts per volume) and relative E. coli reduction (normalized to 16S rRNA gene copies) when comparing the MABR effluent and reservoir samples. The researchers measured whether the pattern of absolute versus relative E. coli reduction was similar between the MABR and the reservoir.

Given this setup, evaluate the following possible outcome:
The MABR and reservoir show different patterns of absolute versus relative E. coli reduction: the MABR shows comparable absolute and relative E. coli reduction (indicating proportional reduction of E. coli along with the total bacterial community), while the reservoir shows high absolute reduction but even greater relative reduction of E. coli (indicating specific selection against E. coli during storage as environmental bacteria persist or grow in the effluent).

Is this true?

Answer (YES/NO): NO